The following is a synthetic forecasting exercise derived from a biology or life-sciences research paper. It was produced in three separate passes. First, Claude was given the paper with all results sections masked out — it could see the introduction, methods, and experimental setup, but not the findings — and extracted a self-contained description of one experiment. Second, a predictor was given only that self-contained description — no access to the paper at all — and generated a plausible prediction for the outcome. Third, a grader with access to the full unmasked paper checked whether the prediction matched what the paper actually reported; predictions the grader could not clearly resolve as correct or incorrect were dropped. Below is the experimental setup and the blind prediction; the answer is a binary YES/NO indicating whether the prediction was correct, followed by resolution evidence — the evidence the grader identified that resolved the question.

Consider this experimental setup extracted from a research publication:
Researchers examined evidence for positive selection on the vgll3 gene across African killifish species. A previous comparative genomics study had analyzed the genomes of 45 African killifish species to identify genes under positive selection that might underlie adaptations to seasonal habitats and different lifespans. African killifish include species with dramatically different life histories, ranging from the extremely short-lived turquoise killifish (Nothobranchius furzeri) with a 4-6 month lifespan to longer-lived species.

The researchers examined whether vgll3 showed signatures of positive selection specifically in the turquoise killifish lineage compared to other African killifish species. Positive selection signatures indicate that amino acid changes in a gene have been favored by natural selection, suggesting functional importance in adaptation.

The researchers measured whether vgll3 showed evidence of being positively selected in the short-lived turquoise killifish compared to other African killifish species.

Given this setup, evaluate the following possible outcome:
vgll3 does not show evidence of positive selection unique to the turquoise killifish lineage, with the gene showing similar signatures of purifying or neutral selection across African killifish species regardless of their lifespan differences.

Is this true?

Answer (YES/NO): NO